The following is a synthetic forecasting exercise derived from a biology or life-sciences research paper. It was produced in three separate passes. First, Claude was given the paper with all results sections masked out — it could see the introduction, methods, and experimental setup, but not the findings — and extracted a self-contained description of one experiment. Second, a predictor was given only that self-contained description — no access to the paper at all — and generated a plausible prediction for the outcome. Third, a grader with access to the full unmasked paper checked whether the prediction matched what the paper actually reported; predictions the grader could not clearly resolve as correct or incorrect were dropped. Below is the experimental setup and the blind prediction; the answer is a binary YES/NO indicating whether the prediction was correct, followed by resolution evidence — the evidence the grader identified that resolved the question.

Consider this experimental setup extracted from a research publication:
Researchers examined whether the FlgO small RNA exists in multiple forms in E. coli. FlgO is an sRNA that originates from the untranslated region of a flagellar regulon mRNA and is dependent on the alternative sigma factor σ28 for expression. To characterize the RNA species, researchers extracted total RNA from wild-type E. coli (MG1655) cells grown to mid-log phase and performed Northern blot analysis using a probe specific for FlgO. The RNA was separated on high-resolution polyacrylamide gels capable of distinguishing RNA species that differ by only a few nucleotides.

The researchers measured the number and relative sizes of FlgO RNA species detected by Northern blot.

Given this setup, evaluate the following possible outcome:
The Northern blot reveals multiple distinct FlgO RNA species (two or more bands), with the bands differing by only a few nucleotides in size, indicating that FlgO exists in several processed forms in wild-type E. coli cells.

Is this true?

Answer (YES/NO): YES